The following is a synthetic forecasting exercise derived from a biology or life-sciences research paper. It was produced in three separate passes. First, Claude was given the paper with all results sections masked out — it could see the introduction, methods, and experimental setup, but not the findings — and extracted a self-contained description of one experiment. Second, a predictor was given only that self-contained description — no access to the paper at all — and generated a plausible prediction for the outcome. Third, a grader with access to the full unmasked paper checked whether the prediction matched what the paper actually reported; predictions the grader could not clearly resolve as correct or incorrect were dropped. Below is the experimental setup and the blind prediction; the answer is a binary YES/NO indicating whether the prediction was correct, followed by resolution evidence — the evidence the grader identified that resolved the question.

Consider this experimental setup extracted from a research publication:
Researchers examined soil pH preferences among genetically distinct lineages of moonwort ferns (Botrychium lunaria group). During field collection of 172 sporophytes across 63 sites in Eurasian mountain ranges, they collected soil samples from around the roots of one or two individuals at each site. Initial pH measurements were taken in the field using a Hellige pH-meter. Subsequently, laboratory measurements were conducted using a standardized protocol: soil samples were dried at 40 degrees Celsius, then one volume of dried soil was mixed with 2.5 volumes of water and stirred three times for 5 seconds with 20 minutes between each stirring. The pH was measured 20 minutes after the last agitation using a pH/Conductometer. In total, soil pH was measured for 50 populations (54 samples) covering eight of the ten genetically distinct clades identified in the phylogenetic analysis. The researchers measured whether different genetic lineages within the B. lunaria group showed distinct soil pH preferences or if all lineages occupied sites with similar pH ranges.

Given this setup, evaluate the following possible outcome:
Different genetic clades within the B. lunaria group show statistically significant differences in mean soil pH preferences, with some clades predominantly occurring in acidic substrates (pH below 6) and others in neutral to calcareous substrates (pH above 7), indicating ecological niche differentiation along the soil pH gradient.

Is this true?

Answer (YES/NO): NO